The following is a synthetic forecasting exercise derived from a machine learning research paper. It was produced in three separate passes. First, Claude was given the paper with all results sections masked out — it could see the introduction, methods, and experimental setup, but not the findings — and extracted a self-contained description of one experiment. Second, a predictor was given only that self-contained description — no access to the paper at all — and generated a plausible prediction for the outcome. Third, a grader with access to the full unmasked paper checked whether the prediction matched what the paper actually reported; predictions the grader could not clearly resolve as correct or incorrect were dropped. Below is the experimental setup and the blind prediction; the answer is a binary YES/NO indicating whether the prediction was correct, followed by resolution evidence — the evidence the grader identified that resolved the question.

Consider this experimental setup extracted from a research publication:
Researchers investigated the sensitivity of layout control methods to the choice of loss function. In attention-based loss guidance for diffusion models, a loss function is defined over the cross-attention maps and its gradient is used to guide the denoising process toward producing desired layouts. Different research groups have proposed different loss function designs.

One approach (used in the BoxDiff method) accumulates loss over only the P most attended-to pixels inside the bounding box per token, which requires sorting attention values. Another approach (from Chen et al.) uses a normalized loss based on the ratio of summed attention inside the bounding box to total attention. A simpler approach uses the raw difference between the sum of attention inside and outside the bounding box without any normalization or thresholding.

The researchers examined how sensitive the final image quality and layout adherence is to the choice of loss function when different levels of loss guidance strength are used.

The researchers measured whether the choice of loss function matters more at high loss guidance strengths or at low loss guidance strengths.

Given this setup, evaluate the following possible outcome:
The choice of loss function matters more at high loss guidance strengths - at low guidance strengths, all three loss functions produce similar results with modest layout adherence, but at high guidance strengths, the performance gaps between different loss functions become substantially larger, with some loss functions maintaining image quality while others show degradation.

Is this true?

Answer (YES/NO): YES